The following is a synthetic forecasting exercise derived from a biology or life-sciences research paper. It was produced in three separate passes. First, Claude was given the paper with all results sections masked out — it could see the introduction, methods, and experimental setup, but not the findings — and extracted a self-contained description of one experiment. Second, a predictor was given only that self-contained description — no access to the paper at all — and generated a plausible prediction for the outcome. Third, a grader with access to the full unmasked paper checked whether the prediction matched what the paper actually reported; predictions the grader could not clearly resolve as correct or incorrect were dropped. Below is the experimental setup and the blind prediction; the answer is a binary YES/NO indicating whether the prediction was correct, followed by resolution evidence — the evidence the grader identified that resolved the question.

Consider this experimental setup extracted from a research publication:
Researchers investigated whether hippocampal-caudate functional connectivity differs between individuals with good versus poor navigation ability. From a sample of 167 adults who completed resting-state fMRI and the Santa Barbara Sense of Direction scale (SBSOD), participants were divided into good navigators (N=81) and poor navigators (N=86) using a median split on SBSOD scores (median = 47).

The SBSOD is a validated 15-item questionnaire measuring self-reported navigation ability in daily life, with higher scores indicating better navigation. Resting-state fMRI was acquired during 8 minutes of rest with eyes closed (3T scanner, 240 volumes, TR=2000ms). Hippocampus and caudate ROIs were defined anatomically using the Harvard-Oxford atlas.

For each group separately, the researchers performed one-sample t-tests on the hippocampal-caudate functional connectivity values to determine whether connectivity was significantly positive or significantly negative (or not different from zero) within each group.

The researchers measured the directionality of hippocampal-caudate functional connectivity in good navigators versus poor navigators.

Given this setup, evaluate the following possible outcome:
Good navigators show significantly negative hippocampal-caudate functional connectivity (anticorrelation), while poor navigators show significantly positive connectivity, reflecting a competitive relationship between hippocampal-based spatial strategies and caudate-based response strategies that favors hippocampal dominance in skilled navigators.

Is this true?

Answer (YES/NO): NO